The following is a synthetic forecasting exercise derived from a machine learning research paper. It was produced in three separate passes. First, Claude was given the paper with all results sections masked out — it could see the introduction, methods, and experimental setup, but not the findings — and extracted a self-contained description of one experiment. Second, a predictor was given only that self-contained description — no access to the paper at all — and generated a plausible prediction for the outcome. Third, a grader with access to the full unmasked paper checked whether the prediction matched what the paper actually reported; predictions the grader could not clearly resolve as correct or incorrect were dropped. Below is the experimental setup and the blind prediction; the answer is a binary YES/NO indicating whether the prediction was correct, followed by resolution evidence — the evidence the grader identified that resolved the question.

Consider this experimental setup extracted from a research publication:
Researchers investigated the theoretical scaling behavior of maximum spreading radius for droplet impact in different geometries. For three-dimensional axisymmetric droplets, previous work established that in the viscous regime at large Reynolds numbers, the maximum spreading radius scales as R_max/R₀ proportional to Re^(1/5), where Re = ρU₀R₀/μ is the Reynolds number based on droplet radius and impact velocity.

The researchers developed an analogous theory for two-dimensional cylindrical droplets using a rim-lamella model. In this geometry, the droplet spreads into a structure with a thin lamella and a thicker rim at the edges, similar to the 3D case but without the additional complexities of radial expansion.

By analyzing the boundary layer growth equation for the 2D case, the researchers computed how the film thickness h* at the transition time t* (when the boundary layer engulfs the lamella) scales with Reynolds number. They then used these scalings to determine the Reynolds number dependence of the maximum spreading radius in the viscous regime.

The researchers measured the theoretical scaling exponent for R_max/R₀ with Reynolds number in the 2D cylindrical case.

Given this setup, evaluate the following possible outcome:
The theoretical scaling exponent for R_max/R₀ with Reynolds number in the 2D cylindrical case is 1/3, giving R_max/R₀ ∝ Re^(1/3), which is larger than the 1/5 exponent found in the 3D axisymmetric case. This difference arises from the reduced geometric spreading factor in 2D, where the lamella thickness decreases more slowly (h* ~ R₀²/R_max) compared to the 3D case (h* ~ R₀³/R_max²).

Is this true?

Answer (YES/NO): YES